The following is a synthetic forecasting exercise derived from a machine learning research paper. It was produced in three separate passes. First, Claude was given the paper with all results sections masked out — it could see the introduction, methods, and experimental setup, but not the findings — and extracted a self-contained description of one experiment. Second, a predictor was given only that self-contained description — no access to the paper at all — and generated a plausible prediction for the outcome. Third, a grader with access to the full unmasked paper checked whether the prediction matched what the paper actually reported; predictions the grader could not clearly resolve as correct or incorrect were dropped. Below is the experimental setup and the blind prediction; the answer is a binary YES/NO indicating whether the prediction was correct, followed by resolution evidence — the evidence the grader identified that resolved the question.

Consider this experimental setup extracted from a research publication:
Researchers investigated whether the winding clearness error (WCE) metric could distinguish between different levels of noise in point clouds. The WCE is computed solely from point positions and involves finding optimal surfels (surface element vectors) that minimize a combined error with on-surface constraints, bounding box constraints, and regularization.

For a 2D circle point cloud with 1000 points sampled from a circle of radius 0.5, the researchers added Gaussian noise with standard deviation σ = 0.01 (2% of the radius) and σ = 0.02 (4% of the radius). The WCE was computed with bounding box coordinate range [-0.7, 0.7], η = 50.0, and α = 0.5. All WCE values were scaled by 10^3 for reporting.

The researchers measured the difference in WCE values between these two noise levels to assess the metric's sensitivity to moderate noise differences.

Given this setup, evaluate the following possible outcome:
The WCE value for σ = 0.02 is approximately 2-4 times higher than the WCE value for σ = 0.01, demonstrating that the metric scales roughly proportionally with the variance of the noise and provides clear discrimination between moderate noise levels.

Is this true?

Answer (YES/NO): NO